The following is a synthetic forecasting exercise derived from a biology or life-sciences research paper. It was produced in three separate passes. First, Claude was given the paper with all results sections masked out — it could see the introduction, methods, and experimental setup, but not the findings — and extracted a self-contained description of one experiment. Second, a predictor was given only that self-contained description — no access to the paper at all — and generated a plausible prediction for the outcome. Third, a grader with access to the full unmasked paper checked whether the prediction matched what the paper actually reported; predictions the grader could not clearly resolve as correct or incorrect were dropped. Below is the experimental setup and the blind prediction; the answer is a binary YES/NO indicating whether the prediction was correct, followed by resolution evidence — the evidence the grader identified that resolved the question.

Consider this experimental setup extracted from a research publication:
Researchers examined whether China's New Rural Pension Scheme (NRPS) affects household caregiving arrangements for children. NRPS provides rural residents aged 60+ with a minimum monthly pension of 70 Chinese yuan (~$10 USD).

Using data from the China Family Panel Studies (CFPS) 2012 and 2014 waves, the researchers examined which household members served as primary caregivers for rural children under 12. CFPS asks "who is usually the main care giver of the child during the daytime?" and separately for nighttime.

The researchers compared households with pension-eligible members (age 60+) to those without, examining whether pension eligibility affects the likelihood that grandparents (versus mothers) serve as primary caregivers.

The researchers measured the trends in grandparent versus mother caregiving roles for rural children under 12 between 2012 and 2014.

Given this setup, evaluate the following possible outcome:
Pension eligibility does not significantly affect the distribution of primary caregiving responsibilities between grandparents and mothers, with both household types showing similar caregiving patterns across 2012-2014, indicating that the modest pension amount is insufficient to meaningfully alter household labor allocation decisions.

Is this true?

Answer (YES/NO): YES